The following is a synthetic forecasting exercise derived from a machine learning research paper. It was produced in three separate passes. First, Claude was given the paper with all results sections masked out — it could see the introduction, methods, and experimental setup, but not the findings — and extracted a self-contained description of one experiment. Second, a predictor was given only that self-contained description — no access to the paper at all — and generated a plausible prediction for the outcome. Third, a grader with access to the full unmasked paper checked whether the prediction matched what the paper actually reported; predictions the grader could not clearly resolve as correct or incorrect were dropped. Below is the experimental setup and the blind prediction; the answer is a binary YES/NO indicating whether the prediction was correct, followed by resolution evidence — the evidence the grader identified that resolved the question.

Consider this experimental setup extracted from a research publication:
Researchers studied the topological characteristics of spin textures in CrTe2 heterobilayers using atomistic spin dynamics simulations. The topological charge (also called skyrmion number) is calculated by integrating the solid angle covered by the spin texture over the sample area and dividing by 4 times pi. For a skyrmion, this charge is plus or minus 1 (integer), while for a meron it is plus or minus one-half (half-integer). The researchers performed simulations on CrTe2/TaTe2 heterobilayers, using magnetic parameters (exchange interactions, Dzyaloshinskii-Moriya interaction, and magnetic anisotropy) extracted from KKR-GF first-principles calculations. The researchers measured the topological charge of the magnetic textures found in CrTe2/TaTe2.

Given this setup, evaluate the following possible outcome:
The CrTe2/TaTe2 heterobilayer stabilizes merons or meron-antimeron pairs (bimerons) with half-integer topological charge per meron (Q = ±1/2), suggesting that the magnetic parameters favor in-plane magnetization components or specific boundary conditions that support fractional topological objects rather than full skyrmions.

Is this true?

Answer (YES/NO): YES